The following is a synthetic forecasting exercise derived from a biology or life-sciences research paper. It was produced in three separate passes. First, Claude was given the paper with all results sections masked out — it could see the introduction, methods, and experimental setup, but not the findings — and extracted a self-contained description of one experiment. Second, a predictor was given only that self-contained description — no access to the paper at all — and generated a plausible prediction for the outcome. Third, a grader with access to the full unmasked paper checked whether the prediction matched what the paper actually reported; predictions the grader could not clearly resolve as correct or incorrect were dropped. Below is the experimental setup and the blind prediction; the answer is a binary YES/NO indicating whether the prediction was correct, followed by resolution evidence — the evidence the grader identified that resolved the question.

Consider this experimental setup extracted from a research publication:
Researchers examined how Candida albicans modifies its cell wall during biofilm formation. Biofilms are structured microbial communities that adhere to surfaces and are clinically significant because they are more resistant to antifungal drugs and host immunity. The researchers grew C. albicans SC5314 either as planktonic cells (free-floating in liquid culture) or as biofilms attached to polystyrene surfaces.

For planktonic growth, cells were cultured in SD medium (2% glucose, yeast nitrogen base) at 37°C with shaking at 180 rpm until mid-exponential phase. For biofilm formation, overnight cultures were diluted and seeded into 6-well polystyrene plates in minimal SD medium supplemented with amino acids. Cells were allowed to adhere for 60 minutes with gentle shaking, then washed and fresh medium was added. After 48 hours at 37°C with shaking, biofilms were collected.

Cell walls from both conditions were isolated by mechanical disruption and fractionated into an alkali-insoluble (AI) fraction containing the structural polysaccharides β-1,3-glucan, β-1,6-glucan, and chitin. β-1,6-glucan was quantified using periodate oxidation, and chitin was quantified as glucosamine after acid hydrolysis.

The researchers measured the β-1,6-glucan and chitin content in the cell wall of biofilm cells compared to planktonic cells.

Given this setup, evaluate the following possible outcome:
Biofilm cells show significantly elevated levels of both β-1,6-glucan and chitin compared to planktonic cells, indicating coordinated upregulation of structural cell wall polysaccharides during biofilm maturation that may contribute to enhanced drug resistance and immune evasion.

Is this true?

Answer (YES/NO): NO